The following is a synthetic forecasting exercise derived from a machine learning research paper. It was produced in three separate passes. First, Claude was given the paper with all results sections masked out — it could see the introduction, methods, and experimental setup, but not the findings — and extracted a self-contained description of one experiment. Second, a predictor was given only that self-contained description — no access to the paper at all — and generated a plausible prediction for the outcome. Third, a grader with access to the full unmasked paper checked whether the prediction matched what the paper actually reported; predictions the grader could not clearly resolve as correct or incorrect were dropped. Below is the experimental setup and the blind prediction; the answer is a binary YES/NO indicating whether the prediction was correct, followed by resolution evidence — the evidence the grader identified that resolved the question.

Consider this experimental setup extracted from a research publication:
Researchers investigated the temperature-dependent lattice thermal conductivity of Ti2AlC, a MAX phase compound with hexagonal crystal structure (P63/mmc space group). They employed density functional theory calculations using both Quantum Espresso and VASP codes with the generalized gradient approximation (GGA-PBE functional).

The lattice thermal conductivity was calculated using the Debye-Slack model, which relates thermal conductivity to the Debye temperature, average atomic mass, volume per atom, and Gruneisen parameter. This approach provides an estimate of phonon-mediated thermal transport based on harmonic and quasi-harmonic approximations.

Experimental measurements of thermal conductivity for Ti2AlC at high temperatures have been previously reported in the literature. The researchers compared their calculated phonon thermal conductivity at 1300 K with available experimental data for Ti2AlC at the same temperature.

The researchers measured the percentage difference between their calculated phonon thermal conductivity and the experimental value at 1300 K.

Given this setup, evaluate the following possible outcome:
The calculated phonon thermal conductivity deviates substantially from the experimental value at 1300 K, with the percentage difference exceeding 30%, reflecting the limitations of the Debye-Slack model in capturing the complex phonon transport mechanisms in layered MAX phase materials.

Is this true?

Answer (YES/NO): NO